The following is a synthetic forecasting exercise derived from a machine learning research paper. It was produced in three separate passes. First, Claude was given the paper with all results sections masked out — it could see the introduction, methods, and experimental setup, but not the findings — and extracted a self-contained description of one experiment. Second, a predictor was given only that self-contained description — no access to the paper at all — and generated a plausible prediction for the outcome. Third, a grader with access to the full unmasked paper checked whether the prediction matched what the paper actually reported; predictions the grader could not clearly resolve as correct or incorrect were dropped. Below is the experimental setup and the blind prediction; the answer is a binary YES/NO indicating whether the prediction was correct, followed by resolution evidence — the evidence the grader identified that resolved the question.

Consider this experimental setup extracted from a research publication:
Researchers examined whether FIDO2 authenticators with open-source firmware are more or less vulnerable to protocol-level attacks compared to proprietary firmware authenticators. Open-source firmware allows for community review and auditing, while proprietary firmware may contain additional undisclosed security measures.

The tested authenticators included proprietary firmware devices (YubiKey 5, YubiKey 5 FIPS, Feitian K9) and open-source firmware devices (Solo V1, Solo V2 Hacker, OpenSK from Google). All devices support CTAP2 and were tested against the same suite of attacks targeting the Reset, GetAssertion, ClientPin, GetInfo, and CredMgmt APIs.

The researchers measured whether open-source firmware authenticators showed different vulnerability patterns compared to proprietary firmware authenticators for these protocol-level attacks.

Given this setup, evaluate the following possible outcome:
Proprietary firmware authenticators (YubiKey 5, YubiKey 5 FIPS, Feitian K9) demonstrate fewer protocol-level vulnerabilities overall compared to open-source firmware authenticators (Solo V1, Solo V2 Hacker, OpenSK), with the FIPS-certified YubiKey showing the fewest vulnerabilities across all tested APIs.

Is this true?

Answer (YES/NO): NO